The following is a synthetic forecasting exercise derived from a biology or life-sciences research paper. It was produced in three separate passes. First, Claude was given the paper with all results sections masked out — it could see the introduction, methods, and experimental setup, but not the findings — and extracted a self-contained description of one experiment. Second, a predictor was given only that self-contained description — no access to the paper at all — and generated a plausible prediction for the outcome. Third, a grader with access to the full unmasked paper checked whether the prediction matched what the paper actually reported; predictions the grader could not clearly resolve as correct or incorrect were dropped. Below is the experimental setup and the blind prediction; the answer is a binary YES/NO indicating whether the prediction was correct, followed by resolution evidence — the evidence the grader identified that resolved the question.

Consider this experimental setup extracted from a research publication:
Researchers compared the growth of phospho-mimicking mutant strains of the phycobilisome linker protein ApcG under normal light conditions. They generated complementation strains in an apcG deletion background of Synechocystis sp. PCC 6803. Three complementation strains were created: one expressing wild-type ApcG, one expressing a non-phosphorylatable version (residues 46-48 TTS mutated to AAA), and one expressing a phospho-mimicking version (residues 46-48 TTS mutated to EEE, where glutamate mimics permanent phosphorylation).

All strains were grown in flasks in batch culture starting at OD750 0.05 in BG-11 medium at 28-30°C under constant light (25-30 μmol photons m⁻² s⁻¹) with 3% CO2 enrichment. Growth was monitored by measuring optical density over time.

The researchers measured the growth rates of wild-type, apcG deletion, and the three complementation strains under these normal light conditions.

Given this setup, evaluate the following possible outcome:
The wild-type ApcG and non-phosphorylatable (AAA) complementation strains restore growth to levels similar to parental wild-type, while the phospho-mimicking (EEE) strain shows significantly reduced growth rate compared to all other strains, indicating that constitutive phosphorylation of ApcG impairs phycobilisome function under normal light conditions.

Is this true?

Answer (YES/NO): YES